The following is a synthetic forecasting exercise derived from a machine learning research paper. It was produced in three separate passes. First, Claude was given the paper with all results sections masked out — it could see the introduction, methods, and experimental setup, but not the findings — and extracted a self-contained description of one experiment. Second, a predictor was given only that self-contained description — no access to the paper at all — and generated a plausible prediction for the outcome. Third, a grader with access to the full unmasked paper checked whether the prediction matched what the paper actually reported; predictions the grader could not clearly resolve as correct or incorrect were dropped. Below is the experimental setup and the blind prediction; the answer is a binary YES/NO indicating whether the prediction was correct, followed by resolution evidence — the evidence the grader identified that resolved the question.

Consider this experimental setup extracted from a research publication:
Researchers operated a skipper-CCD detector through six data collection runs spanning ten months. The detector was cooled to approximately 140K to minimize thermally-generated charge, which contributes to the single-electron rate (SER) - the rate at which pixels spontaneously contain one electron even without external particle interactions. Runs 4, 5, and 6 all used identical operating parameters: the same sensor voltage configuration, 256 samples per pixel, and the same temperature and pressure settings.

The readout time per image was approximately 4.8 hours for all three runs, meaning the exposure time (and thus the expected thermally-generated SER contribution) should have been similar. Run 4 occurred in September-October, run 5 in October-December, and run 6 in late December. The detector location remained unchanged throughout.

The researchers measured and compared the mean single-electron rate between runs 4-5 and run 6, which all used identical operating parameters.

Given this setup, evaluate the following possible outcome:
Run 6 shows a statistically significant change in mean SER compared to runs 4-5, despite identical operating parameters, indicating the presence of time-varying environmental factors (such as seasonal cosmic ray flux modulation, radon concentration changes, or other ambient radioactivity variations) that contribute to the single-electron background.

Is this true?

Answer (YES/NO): NO